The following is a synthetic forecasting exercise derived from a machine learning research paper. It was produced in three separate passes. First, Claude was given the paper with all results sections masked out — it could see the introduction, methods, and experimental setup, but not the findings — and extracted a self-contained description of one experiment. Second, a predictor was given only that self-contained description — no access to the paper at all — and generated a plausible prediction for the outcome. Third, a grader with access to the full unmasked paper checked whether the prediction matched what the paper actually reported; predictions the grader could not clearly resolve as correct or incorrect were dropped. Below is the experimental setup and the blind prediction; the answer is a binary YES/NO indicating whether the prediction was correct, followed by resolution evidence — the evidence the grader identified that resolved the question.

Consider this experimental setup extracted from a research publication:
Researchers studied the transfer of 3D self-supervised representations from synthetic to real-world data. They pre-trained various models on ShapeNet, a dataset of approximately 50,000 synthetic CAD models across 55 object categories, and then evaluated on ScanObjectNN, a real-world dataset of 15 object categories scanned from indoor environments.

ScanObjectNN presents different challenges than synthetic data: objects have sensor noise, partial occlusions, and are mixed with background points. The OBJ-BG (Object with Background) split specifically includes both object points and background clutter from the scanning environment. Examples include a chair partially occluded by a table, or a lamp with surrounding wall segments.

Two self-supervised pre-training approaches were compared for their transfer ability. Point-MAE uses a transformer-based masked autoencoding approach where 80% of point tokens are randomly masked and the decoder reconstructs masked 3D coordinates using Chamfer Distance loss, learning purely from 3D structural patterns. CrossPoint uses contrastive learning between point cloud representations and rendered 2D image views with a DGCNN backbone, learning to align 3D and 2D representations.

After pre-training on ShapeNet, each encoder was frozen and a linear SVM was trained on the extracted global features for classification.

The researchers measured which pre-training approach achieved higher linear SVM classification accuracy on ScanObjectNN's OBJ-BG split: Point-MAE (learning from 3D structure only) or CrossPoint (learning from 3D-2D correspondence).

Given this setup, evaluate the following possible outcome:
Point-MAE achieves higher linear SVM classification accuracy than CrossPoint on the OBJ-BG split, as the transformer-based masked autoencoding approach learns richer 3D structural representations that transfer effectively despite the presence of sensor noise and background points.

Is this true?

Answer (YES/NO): NO